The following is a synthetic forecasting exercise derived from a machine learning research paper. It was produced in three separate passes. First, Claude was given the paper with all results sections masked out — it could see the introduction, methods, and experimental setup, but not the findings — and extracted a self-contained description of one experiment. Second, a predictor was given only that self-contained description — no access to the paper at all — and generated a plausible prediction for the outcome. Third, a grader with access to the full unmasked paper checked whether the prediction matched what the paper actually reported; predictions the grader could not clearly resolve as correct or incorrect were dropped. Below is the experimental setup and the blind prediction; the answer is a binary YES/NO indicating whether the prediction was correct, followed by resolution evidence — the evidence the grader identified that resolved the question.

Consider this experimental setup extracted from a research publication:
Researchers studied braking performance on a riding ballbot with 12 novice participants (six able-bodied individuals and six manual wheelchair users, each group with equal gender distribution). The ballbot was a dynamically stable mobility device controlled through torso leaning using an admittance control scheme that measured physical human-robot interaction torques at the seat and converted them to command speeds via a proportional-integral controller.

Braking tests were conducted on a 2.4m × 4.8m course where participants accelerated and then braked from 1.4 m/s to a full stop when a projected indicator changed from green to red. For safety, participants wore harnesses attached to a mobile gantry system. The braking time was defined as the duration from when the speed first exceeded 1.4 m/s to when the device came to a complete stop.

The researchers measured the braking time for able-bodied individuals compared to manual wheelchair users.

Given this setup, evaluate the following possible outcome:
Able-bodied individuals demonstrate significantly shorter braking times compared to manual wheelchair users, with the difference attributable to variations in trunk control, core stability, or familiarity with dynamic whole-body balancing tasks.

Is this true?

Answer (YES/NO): NO